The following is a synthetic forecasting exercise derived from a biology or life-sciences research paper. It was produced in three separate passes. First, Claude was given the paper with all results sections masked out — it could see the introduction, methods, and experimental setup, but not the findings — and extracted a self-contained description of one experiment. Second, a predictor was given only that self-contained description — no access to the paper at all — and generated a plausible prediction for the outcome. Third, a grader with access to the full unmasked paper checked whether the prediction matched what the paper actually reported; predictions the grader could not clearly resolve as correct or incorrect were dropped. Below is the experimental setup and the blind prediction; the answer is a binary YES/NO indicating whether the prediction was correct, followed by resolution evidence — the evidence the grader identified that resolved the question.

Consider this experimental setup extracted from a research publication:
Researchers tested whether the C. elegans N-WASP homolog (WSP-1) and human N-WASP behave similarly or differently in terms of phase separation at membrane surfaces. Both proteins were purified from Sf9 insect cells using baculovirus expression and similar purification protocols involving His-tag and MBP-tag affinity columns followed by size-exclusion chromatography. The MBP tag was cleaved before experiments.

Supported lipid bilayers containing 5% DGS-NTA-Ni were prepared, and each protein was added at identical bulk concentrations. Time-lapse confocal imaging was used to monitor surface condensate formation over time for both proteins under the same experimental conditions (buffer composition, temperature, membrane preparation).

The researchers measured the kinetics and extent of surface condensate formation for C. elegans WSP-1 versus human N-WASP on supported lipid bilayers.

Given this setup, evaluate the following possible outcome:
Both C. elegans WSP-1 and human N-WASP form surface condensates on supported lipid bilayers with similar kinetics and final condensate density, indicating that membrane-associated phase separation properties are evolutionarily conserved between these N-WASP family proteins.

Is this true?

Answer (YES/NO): NO